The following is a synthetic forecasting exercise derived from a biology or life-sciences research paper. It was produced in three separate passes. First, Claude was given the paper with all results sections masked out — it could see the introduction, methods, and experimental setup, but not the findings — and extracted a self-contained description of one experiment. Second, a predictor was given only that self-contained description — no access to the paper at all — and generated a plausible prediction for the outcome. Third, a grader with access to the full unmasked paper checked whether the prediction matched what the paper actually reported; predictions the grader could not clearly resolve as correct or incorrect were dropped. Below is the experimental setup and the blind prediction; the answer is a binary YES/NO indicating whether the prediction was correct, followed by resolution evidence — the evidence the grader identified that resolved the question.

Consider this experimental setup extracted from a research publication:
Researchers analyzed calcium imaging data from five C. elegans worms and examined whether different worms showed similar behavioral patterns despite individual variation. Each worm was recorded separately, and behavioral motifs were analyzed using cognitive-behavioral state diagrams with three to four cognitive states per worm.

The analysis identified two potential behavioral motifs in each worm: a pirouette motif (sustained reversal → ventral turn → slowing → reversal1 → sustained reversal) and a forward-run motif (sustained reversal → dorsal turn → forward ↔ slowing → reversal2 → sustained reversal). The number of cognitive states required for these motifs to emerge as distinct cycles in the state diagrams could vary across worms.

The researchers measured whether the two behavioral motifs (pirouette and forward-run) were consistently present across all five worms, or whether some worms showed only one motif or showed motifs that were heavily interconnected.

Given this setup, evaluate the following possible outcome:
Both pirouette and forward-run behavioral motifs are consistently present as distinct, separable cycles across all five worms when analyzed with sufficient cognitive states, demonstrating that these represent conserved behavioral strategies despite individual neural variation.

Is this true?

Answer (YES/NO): YES